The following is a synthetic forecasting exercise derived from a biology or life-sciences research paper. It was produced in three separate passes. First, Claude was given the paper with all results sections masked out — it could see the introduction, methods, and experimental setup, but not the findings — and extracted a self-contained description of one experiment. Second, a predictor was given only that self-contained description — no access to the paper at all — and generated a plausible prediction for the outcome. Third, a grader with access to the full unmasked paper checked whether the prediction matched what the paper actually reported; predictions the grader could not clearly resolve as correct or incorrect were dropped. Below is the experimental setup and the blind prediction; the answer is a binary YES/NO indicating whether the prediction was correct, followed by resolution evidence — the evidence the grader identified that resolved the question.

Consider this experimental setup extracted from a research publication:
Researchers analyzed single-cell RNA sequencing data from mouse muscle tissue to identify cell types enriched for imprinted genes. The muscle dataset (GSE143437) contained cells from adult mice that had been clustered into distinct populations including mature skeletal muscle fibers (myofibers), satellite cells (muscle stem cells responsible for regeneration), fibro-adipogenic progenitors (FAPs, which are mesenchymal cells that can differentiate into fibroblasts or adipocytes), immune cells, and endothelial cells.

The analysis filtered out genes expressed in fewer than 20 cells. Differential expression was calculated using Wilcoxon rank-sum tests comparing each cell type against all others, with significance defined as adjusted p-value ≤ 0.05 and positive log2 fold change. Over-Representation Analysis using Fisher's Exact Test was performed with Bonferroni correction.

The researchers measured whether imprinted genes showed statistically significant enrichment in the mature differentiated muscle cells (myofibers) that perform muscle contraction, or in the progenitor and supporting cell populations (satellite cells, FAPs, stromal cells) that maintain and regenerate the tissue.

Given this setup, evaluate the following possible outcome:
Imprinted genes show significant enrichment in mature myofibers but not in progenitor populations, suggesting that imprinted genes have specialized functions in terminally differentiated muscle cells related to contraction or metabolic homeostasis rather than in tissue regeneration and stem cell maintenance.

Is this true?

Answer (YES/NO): NO